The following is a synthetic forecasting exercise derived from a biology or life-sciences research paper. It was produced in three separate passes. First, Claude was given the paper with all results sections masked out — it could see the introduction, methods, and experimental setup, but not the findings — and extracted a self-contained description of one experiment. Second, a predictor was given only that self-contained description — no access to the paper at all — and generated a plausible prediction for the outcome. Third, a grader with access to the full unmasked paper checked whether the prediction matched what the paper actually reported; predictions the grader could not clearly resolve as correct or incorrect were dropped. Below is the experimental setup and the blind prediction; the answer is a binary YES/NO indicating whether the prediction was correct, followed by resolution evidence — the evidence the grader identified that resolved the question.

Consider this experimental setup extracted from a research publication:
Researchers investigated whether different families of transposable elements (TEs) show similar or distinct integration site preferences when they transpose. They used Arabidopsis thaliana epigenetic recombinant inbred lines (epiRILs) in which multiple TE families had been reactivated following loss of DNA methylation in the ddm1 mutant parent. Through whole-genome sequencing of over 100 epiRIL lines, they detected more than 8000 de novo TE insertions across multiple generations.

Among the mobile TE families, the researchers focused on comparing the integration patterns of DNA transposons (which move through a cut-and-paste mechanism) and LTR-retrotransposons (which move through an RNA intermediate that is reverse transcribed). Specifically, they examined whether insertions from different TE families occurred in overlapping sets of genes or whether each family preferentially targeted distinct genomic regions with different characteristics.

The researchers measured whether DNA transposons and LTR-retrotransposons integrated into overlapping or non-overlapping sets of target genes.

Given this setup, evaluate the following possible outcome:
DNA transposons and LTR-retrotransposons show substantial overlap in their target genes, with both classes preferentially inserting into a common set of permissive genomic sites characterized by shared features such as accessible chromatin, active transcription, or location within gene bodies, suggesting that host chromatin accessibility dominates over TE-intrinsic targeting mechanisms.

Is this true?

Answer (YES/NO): NO